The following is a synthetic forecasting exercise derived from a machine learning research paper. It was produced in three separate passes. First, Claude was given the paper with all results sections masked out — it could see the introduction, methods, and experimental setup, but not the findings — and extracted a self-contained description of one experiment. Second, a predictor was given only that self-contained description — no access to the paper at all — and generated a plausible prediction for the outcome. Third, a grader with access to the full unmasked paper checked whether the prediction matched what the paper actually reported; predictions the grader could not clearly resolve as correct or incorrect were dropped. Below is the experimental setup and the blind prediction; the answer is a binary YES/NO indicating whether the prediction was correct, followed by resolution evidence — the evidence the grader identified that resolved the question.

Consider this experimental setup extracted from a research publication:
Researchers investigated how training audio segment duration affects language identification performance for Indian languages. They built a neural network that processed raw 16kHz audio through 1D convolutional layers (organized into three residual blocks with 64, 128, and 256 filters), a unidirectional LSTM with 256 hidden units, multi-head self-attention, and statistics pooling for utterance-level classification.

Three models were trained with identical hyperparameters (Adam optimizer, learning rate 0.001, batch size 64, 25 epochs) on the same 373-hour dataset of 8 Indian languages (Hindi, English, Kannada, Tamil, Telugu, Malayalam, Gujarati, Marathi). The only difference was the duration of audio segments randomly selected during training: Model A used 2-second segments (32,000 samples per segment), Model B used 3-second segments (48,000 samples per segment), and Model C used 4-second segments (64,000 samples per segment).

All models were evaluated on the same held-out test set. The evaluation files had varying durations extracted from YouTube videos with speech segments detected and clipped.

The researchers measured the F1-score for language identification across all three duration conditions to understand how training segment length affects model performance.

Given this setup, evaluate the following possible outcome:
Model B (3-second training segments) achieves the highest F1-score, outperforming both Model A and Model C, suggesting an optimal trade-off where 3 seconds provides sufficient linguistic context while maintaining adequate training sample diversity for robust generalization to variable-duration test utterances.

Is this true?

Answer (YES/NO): NO